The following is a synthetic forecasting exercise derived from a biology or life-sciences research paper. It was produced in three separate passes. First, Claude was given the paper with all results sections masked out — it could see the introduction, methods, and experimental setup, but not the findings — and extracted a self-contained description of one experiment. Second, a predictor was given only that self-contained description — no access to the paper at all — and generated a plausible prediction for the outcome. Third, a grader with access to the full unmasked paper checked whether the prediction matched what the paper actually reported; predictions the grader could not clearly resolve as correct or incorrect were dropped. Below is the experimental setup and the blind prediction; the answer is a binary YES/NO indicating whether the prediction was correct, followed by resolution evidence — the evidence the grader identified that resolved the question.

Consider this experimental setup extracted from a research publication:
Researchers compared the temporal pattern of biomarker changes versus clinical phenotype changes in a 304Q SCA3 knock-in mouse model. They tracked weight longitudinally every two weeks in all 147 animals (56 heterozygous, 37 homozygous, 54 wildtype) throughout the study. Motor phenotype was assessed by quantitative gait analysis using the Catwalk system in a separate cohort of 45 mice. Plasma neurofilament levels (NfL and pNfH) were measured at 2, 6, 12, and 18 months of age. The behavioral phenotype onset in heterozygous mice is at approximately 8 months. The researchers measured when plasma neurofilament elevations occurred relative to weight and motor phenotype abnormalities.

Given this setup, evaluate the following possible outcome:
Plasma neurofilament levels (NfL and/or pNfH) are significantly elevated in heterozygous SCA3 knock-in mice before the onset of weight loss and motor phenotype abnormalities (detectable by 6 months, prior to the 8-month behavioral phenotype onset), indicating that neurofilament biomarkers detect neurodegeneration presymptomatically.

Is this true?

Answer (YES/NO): YES